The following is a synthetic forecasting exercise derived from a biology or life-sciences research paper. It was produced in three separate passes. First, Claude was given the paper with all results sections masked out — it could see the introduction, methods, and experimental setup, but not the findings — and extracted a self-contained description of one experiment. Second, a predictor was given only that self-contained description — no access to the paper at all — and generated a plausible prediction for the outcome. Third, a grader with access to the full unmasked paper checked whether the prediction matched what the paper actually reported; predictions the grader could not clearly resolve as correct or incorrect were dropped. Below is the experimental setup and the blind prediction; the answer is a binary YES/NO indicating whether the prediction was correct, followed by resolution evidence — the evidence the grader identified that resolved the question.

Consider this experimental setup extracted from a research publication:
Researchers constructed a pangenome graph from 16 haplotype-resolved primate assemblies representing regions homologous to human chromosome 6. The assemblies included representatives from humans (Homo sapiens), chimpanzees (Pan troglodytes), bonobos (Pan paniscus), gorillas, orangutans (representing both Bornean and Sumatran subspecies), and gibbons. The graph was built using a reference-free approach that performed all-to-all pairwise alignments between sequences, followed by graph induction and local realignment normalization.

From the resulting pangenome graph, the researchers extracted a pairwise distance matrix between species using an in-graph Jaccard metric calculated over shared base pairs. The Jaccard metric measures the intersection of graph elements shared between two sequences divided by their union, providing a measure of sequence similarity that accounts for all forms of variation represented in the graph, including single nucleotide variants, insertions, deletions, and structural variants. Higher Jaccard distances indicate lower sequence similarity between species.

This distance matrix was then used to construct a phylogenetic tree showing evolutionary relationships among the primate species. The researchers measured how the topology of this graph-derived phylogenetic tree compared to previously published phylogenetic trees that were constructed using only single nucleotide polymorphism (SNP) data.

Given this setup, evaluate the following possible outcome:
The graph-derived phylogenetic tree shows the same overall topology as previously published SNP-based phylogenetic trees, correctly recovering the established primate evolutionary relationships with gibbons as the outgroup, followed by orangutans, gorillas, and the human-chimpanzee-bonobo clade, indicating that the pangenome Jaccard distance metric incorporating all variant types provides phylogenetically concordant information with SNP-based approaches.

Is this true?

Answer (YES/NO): YES